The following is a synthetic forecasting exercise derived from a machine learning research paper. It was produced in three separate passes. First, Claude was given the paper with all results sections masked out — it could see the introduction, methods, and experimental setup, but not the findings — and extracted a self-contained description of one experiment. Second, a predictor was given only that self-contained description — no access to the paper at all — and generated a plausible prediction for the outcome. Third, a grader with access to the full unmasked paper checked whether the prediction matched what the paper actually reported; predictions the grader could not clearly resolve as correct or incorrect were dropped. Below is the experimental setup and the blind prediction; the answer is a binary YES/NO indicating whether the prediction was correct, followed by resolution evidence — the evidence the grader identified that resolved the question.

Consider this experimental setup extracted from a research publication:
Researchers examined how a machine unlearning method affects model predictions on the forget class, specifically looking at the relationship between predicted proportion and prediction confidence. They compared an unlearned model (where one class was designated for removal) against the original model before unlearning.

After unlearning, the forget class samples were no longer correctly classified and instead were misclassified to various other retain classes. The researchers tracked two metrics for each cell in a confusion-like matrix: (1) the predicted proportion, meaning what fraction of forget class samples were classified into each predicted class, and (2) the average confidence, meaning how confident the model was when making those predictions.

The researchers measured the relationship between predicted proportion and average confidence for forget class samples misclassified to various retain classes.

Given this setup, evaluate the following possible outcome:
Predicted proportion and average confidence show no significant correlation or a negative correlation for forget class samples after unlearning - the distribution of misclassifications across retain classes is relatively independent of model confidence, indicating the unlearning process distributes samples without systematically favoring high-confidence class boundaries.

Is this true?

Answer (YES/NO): NO